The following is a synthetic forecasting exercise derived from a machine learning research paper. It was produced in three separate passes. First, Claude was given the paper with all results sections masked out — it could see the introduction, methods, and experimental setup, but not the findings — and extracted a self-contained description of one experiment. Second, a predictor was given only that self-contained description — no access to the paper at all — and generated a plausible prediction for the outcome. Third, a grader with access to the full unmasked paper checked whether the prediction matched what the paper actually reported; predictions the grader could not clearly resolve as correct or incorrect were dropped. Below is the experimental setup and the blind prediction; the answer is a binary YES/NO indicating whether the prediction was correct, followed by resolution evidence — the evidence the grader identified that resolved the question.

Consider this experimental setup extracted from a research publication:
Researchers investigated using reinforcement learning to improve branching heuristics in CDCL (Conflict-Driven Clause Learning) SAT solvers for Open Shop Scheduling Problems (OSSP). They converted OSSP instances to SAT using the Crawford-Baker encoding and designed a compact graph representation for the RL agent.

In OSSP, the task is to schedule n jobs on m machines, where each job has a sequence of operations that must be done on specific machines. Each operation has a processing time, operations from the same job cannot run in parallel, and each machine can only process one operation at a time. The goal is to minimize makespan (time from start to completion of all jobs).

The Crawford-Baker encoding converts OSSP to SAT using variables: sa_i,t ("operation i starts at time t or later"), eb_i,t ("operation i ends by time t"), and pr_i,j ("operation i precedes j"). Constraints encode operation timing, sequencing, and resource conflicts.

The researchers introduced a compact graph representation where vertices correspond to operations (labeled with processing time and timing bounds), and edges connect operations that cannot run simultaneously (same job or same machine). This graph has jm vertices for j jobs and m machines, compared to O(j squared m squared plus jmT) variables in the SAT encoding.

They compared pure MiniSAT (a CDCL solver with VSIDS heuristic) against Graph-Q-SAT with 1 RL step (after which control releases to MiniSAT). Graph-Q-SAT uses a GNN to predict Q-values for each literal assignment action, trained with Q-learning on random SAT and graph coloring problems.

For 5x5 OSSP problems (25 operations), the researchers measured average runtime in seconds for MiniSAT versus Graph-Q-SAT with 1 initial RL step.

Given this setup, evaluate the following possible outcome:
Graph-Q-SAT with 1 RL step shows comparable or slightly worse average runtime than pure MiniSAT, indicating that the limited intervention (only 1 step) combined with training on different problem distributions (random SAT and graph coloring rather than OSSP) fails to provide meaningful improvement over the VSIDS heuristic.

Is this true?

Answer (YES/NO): NO